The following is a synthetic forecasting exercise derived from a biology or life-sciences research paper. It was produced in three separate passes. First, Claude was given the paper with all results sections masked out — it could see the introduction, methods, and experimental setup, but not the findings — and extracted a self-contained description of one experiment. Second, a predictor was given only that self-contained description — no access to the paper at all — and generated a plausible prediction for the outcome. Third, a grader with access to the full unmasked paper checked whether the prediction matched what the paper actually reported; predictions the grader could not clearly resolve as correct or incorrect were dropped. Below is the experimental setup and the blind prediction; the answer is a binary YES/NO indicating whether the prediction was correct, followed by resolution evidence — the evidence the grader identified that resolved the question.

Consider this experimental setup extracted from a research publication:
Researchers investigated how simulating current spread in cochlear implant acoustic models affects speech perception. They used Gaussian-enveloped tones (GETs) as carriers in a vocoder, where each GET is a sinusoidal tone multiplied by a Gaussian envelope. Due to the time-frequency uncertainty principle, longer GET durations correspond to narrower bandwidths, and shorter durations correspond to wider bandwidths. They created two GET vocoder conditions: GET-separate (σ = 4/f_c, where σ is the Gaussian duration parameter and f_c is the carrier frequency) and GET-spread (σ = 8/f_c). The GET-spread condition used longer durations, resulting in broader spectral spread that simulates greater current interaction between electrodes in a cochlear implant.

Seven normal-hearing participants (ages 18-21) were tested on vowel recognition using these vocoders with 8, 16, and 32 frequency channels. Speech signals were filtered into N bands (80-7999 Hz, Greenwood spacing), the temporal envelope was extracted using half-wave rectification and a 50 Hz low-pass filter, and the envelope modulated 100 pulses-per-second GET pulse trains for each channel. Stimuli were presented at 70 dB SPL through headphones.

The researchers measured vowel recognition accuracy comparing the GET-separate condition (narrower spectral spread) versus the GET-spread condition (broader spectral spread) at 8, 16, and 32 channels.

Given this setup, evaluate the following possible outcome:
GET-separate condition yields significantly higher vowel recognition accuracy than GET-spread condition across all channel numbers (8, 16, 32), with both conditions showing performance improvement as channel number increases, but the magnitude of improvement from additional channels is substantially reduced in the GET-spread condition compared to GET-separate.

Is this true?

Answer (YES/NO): NO